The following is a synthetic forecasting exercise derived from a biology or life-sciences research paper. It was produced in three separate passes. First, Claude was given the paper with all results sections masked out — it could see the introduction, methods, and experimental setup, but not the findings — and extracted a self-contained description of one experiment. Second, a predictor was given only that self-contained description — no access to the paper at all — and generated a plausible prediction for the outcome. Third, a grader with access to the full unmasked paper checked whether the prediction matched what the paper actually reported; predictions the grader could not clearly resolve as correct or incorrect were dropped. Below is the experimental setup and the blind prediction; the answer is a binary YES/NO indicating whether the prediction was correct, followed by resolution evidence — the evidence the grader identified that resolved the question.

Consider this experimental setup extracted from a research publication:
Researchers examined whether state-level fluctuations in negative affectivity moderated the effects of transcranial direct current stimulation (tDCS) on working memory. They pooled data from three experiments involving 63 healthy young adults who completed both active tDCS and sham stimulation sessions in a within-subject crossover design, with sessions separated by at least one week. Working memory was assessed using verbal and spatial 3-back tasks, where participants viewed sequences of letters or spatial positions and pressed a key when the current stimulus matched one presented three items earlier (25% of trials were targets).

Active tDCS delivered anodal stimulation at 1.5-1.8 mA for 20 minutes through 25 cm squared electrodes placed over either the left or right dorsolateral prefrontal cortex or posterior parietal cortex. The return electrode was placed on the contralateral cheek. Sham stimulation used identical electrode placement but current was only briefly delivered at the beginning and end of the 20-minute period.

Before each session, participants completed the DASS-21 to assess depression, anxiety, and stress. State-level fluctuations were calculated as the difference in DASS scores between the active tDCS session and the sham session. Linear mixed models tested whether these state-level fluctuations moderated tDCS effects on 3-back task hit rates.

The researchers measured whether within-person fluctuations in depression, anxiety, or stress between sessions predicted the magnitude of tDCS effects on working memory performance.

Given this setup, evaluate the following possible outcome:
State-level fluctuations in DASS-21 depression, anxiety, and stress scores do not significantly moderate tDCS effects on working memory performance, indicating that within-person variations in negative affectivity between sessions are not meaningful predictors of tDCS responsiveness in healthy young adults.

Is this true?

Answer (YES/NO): YES